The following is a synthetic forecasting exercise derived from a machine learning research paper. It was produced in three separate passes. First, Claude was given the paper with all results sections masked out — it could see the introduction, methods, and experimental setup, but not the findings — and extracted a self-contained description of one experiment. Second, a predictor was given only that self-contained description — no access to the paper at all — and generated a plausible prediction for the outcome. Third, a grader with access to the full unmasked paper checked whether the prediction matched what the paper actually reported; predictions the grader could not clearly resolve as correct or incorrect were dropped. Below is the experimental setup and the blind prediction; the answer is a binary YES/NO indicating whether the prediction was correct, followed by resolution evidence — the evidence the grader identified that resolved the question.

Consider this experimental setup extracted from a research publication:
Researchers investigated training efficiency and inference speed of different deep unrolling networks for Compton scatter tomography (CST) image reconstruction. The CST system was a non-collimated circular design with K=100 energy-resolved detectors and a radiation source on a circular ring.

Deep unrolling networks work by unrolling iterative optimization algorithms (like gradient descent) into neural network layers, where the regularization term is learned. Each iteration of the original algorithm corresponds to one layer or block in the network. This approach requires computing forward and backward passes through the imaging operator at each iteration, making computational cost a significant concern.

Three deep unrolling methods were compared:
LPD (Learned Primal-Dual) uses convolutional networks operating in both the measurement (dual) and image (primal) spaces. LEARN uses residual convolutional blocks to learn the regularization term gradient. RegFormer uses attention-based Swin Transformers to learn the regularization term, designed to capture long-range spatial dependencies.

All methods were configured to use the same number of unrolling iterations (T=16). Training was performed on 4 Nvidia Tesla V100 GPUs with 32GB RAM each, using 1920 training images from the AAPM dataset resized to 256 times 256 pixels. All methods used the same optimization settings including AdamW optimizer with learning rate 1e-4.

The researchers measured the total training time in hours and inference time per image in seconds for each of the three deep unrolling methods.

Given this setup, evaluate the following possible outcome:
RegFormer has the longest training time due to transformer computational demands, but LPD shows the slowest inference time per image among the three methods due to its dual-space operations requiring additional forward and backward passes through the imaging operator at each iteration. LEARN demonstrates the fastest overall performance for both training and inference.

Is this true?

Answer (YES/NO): NO